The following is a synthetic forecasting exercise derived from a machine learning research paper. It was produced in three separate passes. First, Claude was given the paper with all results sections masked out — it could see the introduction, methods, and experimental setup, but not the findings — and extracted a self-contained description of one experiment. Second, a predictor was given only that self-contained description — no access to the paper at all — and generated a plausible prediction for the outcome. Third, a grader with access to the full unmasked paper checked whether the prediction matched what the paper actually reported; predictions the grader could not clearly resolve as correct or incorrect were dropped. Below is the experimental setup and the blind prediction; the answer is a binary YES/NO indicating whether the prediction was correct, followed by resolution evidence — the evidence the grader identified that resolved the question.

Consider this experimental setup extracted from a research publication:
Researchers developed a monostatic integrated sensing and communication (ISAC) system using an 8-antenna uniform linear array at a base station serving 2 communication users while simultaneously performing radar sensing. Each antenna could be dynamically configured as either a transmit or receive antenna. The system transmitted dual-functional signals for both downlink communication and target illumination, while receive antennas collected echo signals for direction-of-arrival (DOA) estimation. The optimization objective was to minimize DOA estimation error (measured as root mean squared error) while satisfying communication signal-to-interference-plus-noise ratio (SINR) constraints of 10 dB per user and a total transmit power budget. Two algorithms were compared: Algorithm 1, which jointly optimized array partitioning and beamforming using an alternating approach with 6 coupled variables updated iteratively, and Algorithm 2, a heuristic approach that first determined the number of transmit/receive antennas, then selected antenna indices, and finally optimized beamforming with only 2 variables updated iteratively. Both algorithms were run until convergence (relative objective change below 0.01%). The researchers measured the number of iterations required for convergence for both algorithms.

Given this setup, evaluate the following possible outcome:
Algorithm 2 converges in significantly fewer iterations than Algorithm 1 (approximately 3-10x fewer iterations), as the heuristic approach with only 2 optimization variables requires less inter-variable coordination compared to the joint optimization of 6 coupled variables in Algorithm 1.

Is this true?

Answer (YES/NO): NO